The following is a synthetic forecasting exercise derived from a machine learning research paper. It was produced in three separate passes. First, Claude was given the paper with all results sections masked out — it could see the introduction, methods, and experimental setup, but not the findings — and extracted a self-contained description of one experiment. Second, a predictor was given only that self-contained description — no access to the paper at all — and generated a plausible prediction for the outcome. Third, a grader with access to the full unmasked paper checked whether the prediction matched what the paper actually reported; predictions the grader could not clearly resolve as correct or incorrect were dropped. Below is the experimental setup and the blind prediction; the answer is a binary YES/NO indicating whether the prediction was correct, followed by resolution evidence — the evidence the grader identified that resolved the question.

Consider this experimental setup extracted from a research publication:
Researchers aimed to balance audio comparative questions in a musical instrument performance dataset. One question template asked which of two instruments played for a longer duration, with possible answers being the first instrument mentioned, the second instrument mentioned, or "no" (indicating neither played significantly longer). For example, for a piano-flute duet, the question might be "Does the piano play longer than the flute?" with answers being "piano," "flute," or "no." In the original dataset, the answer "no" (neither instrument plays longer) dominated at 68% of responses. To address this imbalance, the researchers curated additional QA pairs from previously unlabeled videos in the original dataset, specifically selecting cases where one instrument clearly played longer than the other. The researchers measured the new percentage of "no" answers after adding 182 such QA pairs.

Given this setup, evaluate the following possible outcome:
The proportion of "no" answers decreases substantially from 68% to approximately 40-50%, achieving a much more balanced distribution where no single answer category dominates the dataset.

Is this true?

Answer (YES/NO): NO